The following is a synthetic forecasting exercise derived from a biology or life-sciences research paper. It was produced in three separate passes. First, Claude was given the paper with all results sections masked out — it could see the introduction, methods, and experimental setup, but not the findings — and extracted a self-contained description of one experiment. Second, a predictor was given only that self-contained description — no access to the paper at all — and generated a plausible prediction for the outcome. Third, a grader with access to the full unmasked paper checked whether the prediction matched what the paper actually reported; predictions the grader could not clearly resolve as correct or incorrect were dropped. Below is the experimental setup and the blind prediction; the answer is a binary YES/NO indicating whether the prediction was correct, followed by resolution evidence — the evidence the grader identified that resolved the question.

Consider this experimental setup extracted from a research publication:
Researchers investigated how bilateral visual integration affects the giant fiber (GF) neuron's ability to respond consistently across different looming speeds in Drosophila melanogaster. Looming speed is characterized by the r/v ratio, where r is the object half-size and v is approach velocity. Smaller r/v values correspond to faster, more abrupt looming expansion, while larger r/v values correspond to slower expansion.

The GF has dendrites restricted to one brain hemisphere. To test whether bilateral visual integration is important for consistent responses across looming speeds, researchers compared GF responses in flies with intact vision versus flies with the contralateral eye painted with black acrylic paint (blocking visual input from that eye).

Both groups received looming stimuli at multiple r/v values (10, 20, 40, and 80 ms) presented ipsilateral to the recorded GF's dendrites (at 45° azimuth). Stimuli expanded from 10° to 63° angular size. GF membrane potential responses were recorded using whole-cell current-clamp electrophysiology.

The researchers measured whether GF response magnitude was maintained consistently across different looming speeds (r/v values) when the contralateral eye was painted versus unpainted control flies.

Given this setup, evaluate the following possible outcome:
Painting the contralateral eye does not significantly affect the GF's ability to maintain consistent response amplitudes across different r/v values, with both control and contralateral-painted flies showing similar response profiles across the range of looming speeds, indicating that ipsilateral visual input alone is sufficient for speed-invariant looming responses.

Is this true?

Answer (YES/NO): NO